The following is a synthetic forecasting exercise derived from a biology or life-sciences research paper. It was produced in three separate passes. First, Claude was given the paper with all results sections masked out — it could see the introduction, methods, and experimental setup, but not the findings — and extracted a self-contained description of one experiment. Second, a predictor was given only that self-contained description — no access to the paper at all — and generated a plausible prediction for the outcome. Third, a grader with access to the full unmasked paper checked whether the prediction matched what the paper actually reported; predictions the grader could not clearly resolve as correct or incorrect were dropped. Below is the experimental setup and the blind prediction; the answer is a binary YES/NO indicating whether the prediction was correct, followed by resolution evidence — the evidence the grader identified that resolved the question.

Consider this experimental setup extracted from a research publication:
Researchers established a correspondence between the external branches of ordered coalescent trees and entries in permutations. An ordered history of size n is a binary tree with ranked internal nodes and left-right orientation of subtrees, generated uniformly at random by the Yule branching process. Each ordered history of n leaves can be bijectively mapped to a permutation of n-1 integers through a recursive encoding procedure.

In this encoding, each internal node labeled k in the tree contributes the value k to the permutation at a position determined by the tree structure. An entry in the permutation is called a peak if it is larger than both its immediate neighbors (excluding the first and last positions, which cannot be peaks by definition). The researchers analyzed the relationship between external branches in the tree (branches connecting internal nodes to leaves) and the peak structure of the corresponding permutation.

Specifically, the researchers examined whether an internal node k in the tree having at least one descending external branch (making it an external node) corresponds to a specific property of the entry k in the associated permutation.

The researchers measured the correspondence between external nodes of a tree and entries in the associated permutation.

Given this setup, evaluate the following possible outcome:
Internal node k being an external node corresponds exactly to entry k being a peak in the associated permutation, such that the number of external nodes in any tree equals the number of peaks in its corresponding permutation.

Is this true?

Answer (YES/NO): NO